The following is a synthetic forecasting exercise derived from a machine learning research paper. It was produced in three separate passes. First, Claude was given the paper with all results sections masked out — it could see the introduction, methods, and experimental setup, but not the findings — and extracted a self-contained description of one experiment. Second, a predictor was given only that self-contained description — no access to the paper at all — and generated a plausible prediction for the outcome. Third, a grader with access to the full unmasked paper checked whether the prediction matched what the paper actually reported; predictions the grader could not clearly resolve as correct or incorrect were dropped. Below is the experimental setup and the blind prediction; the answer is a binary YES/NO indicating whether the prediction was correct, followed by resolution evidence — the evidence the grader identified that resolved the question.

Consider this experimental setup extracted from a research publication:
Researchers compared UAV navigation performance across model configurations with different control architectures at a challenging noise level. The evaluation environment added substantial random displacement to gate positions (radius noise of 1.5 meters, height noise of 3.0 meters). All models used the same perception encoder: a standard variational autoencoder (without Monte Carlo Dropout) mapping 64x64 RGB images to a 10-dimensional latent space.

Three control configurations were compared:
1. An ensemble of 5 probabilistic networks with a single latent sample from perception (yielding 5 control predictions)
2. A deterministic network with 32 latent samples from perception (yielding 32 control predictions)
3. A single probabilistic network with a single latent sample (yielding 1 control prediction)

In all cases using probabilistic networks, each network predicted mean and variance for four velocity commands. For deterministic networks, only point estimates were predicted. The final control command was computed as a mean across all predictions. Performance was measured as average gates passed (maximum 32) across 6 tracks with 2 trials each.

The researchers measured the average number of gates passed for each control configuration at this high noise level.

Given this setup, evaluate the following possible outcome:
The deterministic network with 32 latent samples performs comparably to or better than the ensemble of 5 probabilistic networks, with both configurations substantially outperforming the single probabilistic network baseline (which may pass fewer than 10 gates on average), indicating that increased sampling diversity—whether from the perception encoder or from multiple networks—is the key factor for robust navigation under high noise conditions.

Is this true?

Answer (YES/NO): NO